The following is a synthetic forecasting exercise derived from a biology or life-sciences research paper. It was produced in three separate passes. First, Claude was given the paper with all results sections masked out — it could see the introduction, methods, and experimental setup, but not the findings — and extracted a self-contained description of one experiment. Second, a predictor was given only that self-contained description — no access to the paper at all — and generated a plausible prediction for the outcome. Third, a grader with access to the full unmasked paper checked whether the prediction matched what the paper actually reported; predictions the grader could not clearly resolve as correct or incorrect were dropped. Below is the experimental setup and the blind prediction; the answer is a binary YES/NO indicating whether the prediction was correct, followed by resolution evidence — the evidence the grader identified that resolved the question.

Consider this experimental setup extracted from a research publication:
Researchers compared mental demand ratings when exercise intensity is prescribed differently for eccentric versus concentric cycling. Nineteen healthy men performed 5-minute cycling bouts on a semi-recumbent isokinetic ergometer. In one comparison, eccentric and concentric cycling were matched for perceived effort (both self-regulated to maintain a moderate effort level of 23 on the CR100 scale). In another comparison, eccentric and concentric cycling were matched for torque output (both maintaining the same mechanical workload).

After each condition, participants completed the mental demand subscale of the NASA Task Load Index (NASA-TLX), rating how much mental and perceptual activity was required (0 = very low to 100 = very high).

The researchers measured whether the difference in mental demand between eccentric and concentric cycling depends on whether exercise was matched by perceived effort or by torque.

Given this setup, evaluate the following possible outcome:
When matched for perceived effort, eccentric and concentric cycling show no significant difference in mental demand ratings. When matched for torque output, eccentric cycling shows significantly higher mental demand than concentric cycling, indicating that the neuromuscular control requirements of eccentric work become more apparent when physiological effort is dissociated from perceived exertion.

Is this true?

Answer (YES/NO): NO